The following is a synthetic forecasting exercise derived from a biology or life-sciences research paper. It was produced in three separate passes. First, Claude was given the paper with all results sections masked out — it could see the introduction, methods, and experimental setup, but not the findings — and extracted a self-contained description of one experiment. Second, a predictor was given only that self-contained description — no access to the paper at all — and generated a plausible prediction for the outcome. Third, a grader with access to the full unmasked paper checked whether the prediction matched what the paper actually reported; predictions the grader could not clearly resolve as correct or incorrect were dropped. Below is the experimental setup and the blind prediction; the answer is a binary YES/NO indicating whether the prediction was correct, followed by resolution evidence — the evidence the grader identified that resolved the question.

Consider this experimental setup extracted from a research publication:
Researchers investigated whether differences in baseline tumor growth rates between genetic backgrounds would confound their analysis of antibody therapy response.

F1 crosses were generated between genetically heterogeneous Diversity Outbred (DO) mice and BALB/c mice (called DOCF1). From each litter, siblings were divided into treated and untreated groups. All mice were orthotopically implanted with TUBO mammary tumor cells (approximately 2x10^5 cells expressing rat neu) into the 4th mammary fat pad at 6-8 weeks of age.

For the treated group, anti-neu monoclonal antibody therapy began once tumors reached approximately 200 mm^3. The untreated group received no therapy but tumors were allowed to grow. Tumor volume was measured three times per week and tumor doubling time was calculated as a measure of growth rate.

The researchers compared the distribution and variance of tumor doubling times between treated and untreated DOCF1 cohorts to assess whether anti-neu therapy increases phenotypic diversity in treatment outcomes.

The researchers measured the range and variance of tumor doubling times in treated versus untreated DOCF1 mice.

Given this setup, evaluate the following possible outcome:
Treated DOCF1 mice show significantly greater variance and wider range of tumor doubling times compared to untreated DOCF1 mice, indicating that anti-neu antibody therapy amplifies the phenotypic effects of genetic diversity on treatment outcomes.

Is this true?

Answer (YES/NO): YES